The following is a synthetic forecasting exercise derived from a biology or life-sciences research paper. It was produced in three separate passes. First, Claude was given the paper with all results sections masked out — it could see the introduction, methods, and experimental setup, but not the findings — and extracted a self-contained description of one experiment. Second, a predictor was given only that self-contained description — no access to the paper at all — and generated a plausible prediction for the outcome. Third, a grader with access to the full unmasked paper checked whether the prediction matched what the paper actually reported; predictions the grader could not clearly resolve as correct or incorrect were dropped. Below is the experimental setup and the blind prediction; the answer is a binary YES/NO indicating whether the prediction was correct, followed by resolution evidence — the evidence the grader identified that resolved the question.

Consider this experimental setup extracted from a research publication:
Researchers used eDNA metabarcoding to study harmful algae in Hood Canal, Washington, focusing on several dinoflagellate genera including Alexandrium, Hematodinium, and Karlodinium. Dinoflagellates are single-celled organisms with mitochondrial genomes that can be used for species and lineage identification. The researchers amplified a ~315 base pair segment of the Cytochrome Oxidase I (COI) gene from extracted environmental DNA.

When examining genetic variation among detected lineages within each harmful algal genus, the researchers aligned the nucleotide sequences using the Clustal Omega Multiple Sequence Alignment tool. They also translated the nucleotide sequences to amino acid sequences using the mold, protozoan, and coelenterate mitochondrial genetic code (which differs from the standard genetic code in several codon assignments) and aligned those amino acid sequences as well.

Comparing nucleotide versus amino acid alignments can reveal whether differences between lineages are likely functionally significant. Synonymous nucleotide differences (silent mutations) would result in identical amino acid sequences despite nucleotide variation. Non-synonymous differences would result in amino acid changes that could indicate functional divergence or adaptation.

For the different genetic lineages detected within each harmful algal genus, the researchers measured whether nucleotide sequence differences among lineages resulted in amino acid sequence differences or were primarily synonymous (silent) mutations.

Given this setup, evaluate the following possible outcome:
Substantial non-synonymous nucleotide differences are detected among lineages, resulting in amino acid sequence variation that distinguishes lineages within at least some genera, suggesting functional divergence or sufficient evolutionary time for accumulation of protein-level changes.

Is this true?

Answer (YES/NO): YES